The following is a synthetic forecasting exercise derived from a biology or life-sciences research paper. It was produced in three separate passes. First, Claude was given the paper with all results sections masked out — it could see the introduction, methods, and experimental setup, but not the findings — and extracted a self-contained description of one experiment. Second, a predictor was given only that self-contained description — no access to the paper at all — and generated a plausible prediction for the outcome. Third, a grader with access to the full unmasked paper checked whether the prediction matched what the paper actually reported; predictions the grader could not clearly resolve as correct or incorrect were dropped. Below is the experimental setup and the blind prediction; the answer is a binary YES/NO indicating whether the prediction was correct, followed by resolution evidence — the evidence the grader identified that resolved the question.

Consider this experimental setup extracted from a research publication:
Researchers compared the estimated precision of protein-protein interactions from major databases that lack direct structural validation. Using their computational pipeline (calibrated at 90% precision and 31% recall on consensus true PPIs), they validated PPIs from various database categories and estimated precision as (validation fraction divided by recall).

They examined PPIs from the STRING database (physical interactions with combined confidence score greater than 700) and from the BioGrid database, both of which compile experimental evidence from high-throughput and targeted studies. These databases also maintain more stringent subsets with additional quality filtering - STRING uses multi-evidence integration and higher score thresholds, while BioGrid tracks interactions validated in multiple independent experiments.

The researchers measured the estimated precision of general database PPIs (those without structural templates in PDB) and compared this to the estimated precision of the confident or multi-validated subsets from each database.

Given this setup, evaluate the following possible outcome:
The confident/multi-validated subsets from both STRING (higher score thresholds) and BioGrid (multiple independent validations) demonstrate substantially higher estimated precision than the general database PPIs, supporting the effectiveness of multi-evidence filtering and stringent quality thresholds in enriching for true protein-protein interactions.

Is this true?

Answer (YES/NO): YES